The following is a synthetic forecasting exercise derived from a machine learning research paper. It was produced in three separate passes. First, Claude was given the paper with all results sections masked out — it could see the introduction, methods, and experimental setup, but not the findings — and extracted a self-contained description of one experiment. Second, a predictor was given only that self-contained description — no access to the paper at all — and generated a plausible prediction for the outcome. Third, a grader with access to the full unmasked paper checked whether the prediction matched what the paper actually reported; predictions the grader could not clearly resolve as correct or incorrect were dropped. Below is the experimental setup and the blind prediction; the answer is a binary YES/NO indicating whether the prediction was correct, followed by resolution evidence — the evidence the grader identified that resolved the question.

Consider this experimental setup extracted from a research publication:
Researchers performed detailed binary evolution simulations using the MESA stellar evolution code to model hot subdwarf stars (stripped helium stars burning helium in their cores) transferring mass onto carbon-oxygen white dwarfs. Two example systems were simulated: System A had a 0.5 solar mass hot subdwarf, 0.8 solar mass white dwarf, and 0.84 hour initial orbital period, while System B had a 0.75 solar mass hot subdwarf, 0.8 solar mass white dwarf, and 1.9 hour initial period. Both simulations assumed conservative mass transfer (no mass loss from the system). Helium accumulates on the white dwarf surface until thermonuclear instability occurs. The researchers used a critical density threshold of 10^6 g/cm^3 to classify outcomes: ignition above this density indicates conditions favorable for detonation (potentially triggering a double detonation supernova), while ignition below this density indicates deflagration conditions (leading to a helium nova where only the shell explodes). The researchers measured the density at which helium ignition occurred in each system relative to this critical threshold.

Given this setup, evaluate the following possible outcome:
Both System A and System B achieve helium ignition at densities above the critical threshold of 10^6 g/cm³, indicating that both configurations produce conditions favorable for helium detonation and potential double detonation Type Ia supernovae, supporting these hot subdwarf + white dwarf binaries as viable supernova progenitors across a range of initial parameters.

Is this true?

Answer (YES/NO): NO